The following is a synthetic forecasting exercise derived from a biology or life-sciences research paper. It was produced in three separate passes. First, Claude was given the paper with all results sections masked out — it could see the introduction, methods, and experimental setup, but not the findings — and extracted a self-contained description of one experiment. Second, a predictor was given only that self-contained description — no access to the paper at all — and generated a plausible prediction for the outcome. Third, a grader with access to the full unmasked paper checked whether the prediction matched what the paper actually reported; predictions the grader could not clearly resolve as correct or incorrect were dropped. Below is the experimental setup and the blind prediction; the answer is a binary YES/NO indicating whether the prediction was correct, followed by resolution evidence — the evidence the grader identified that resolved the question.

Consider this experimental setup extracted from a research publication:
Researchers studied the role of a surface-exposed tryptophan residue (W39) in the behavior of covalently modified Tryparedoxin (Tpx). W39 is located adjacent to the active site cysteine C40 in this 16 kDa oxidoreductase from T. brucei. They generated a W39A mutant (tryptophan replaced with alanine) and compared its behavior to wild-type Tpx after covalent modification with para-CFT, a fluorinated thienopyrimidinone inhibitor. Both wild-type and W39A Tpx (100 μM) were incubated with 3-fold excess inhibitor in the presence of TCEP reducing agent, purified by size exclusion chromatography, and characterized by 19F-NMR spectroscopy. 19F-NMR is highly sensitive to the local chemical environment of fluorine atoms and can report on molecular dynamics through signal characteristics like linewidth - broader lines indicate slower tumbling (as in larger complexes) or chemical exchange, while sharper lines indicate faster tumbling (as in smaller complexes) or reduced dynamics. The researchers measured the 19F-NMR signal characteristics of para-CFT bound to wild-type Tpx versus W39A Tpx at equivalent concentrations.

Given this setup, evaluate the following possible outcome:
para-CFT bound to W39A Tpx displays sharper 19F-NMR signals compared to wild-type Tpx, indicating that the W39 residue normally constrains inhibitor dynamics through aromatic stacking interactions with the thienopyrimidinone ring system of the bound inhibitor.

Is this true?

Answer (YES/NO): NO